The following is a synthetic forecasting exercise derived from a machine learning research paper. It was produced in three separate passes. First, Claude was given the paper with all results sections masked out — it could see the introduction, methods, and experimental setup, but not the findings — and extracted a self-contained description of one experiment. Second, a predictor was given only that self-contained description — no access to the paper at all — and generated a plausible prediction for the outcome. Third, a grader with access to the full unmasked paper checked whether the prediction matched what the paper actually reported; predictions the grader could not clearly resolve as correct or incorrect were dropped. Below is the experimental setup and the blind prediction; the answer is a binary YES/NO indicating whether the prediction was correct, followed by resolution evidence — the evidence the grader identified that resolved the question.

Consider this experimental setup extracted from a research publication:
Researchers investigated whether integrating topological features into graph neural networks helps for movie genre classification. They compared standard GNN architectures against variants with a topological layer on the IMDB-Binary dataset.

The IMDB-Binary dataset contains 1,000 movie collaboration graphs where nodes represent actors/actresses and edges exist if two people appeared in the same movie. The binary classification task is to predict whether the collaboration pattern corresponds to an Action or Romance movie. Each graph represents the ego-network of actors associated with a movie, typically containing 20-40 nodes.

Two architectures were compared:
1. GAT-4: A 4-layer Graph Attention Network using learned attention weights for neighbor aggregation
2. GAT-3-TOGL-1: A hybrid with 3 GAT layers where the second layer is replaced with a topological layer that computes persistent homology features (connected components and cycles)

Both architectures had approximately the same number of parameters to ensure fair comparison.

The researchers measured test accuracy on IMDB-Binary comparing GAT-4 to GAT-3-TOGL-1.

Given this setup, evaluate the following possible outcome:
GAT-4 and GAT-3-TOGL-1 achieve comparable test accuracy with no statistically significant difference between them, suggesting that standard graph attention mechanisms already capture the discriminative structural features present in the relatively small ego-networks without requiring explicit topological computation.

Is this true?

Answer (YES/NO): NO